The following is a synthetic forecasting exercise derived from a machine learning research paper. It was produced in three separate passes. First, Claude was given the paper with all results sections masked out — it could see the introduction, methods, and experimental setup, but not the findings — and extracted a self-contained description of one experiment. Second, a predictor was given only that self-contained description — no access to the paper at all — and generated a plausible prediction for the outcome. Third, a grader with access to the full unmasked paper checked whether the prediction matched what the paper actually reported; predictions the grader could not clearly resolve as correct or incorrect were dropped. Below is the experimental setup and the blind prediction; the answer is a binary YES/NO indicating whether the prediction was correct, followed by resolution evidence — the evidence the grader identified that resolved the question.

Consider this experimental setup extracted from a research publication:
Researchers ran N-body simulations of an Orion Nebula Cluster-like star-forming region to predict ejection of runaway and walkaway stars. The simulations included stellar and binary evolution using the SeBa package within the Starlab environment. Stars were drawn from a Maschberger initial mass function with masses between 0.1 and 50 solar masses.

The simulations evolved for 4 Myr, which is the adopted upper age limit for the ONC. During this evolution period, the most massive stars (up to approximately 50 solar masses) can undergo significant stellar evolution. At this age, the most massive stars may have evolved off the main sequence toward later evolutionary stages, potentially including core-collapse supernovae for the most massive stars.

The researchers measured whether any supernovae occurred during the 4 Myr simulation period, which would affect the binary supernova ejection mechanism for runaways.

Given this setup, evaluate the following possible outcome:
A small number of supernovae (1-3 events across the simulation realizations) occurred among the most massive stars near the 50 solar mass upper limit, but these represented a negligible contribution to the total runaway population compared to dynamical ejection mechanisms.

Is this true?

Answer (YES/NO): NO